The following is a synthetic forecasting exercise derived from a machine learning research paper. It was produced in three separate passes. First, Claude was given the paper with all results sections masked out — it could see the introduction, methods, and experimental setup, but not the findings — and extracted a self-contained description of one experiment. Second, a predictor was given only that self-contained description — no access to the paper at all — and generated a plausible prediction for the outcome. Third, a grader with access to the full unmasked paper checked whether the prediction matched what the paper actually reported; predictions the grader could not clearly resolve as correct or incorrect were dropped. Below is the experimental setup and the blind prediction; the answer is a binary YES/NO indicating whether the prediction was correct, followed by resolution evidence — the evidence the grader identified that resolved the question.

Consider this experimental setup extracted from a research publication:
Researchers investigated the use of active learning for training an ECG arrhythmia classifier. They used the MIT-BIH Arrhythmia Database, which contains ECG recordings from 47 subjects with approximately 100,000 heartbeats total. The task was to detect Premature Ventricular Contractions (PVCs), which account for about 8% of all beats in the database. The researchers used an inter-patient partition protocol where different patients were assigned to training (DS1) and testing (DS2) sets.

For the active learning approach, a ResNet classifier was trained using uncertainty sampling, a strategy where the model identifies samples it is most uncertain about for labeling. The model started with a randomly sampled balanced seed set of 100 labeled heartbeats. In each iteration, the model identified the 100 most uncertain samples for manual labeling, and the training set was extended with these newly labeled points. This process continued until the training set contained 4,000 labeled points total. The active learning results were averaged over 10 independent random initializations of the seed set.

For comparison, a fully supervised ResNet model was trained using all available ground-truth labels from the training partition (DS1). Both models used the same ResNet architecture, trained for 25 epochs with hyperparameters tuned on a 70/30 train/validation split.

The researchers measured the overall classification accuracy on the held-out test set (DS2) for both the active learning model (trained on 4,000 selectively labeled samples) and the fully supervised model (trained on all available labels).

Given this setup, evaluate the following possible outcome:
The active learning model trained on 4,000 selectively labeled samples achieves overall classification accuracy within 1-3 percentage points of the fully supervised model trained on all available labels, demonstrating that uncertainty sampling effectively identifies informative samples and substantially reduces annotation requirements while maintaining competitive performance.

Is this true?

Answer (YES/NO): YES